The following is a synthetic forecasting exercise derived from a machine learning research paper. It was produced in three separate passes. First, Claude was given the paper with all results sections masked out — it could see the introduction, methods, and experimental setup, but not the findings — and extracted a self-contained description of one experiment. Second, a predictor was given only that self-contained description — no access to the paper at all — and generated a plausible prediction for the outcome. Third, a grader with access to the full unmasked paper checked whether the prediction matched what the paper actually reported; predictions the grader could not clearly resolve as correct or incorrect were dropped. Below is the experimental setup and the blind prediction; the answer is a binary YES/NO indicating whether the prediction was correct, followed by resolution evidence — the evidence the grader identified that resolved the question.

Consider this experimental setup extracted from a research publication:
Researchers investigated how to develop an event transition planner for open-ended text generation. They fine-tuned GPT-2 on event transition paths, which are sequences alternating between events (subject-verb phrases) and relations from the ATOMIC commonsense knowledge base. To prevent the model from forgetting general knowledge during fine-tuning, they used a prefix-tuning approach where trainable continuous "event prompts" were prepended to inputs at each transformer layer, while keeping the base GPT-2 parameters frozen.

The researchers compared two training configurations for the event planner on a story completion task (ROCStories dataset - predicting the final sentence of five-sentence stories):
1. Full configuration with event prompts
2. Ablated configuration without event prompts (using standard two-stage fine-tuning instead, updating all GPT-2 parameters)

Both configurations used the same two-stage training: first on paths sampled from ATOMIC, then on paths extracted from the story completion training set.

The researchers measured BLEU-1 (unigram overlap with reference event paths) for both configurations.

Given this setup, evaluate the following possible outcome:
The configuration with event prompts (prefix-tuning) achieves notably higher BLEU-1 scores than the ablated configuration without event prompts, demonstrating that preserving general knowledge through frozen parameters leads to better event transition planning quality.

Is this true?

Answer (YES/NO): YES